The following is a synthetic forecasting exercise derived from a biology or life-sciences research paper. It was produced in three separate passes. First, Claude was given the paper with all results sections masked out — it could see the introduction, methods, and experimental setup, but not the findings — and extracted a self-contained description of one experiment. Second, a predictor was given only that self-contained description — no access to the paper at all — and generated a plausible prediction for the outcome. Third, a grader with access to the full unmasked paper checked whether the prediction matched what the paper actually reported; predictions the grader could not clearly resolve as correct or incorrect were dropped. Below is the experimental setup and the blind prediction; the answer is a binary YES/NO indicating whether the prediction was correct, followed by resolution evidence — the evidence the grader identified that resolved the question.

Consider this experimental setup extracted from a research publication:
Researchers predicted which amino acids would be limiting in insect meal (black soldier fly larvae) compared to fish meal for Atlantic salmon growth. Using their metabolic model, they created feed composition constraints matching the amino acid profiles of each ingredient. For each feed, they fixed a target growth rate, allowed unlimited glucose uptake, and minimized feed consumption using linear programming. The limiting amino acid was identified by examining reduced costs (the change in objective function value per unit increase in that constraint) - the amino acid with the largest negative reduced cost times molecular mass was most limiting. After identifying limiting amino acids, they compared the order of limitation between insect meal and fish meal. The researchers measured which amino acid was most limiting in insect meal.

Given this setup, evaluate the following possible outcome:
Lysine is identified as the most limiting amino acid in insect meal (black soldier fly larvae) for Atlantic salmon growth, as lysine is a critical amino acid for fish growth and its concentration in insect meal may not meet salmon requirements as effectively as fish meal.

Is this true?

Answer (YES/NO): YES